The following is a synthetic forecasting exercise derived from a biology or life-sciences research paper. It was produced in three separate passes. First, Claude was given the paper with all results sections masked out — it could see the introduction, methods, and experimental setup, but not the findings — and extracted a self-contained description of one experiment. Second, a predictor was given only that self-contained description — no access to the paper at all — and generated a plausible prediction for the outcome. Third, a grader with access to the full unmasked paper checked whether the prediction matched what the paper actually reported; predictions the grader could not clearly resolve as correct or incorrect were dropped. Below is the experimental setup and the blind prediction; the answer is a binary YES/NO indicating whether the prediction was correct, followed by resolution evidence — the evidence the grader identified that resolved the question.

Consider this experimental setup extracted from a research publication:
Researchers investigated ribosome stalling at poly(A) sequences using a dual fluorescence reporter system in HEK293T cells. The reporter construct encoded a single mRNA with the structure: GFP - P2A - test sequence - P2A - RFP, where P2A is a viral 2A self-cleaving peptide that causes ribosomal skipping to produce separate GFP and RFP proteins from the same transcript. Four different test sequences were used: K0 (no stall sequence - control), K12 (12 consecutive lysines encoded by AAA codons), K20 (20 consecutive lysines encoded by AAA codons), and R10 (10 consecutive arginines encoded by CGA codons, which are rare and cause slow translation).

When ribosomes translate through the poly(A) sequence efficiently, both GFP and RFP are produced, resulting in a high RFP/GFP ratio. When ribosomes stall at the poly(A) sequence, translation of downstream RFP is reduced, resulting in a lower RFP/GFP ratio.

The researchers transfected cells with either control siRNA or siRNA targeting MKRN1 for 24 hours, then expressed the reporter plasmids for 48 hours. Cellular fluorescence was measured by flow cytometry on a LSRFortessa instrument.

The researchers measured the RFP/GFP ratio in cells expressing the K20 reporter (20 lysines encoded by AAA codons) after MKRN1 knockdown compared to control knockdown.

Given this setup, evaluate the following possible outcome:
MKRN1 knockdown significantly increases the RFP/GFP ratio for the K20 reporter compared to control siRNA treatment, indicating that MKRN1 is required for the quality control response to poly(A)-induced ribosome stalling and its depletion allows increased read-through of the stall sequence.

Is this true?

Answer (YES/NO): YES